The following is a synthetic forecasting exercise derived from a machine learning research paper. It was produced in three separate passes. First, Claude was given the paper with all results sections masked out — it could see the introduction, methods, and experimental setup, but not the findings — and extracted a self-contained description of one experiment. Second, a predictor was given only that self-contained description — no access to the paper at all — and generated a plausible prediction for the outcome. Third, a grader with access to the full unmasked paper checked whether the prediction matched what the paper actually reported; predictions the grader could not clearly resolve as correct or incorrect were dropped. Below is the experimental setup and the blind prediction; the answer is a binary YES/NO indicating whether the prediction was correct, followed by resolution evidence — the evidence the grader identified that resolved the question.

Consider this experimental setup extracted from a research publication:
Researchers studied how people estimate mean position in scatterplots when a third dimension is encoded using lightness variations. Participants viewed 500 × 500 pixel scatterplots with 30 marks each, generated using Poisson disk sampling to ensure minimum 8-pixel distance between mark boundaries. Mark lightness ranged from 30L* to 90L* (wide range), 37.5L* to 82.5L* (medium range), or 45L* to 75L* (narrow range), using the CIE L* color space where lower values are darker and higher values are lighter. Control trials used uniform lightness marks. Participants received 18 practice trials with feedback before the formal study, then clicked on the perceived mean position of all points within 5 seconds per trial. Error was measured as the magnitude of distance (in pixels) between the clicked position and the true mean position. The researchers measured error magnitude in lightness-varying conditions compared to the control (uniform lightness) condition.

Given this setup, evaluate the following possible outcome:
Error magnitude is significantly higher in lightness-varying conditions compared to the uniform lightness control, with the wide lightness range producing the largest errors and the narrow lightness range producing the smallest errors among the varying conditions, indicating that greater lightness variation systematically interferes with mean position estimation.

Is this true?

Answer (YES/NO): NO